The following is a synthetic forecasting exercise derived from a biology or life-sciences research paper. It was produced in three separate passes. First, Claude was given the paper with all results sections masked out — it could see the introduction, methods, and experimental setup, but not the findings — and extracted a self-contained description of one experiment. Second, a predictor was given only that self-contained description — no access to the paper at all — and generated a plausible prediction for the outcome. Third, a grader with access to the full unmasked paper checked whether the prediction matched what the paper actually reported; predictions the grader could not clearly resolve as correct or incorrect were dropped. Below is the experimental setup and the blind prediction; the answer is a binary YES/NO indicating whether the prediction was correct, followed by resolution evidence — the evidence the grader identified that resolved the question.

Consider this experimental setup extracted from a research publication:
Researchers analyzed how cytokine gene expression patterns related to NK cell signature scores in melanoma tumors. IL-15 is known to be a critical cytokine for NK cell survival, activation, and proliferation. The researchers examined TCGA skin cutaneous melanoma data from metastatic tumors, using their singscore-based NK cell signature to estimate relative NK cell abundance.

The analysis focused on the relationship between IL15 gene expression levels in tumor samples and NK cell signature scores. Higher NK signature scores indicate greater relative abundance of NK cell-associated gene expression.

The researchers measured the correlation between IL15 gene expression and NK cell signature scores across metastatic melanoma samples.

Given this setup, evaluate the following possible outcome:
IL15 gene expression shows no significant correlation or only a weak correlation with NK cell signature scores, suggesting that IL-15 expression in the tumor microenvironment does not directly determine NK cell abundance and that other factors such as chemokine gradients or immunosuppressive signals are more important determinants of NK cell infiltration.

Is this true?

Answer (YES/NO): NO